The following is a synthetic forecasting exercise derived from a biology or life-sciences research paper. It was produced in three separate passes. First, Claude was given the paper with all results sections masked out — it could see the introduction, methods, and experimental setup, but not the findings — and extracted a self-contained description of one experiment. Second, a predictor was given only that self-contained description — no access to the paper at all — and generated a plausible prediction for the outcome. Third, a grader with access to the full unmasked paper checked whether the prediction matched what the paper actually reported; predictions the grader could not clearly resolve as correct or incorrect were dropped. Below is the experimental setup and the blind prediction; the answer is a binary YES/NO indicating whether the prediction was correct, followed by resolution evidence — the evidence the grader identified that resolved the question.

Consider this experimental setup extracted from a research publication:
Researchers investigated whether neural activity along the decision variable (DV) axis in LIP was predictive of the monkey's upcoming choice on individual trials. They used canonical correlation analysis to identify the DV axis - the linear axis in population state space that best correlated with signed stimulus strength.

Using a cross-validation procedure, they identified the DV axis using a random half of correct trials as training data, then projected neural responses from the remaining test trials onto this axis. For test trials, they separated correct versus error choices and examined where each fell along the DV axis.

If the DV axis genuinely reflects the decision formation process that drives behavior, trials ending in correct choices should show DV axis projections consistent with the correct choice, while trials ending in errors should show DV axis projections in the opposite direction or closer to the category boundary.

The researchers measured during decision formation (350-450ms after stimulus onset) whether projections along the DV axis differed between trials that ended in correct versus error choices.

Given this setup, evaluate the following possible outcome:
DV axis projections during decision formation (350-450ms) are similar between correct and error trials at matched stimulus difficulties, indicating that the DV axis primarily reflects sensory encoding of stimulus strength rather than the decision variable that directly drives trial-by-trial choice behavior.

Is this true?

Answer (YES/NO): NO